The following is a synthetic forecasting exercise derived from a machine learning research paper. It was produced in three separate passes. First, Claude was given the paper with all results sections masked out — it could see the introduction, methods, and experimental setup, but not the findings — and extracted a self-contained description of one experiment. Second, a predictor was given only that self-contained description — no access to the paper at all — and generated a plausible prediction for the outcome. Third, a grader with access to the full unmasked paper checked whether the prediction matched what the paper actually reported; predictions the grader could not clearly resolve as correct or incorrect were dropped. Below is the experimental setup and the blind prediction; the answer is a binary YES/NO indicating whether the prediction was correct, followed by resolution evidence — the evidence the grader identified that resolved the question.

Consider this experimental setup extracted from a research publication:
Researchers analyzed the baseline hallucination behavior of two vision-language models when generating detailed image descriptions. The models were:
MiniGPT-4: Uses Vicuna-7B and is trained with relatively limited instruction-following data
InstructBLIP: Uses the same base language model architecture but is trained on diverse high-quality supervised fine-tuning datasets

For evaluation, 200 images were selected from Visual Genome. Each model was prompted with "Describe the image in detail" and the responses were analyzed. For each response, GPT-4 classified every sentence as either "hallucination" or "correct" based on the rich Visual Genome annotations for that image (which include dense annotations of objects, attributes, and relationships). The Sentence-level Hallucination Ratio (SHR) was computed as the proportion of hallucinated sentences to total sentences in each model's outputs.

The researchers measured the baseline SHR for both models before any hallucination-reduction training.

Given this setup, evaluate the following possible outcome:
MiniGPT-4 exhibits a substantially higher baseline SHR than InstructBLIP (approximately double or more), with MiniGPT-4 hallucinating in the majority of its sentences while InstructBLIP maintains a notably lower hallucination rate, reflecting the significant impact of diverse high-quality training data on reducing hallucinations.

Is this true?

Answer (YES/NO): NO